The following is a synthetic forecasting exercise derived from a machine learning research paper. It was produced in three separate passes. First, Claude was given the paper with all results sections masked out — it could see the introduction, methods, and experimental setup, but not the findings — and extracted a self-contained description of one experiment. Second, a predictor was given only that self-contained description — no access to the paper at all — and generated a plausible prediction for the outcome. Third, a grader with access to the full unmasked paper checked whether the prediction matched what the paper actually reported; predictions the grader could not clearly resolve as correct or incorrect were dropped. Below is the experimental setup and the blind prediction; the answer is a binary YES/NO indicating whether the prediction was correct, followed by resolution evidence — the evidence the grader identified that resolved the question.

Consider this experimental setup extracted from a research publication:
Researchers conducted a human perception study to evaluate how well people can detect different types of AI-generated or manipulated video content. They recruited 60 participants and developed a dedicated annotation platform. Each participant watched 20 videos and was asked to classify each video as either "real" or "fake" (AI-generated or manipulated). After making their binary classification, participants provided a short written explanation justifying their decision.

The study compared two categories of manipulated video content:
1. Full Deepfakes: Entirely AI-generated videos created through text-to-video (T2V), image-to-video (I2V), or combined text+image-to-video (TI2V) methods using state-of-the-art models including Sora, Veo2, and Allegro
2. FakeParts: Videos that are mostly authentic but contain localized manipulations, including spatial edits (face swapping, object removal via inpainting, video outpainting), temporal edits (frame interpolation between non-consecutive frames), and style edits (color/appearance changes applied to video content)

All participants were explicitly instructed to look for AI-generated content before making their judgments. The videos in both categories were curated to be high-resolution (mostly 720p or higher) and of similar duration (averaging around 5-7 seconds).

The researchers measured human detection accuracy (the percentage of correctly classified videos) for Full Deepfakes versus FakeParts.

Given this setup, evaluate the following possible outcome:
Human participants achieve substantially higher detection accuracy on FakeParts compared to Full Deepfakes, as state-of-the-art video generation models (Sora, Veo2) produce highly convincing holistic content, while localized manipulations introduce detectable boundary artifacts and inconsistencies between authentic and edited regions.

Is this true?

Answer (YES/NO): NO